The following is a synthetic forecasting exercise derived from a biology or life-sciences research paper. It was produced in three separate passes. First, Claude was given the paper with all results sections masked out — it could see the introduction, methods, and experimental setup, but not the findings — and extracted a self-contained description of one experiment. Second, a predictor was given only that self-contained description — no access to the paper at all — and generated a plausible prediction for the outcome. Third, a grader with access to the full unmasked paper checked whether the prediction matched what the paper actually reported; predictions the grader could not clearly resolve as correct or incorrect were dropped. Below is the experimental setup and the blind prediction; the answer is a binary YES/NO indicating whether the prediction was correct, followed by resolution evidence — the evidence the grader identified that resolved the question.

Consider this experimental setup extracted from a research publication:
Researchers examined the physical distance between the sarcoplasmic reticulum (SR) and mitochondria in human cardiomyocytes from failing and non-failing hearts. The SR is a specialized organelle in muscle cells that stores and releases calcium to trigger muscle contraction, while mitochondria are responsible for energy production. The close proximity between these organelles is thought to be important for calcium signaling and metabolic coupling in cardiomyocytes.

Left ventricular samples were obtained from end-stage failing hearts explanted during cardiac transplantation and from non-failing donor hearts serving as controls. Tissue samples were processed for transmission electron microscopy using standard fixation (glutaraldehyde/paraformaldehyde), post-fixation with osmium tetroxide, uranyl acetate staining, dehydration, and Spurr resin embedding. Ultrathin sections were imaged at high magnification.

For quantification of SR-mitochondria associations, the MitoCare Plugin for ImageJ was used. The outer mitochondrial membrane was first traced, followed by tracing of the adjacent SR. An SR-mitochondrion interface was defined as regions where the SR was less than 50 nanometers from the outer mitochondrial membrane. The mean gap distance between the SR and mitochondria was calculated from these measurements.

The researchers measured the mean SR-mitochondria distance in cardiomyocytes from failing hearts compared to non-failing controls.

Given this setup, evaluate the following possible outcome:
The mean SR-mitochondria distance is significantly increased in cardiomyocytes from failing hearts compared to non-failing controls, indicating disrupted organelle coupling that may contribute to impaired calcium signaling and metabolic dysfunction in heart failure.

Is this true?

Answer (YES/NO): YES